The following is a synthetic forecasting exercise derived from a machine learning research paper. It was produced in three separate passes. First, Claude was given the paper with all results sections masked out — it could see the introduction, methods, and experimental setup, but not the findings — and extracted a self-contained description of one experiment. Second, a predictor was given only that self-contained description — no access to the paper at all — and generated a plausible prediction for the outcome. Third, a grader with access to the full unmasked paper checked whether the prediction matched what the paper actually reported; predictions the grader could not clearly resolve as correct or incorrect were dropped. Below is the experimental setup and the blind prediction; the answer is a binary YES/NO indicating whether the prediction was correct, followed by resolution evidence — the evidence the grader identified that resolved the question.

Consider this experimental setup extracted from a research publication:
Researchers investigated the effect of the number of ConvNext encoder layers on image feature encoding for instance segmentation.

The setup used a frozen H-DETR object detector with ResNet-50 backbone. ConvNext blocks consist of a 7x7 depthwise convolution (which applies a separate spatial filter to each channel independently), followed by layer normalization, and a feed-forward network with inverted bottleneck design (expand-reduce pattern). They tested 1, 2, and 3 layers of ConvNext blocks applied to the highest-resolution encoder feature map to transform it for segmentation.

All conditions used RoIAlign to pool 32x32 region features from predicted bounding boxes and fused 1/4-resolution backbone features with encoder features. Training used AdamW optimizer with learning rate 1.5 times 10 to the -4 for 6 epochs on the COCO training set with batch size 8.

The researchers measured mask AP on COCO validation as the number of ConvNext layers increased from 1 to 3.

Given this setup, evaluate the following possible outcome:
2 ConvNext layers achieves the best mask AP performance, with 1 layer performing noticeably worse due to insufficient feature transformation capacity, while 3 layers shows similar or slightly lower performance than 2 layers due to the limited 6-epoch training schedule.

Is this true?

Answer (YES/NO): NO